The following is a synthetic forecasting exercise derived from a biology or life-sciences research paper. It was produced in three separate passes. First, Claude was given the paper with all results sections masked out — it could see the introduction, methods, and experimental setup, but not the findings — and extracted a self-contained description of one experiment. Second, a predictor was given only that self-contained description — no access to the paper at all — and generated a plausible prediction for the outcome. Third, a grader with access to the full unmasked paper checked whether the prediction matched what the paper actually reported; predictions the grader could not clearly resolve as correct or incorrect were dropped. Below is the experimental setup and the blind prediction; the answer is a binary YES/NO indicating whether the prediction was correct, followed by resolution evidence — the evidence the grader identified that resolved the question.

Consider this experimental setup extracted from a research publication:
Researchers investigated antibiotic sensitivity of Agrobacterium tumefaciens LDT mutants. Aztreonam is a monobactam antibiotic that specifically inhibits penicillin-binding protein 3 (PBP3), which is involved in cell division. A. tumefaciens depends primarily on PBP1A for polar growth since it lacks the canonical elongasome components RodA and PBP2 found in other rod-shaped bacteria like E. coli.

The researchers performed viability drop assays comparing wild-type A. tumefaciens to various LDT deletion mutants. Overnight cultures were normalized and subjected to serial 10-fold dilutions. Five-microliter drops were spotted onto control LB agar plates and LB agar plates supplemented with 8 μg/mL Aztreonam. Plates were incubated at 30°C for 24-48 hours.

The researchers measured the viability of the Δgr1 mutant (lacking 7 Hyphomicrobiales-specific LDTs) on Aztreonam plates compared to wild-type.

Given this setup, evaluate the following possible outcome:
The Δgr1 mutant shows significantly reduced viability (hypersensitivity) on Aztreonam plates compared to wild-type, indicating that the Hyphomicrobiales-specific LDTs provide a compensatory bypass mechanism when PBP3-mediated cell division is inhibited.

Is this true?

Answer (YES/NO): NO